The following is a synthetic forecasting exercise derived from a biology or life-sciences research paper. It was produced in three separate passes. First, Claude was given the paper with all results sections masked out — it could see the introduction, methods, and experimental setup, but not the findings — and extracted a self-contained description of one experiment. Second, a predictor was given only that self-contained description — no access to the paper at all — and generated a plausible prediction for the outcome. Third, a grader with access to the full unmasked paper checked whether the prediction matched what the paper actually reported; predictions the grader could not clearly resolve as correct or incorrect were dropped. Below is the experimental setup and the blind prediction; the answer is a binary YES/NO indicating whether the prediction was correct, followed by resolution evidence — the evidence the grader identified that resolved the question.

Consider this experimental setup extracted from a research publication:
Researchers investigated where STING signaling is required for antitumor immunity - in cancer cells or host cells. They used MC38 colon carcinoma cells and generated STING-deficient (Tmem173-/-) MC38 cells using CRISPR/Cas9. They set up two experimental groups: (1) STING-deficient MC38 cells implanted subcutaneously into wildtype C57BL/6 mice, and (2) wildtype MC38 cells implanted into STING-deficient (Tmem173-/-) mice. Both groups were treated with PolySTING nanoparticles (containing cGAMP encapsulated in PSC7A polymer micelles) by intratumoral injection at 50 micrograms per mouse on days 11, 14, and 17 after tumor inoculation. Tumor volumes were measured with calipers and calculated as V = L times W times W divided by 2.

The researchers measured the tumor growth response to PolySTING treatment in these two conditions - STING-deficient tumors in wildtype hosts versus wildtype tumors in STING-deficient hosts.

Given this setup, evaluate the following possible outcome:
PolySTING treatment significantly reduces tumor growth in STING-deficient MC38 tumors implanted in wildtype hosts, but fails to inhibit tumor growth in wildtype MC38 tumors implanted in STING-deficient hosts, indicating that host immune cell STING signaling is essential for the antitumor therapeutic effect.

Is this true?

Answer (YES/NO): YES